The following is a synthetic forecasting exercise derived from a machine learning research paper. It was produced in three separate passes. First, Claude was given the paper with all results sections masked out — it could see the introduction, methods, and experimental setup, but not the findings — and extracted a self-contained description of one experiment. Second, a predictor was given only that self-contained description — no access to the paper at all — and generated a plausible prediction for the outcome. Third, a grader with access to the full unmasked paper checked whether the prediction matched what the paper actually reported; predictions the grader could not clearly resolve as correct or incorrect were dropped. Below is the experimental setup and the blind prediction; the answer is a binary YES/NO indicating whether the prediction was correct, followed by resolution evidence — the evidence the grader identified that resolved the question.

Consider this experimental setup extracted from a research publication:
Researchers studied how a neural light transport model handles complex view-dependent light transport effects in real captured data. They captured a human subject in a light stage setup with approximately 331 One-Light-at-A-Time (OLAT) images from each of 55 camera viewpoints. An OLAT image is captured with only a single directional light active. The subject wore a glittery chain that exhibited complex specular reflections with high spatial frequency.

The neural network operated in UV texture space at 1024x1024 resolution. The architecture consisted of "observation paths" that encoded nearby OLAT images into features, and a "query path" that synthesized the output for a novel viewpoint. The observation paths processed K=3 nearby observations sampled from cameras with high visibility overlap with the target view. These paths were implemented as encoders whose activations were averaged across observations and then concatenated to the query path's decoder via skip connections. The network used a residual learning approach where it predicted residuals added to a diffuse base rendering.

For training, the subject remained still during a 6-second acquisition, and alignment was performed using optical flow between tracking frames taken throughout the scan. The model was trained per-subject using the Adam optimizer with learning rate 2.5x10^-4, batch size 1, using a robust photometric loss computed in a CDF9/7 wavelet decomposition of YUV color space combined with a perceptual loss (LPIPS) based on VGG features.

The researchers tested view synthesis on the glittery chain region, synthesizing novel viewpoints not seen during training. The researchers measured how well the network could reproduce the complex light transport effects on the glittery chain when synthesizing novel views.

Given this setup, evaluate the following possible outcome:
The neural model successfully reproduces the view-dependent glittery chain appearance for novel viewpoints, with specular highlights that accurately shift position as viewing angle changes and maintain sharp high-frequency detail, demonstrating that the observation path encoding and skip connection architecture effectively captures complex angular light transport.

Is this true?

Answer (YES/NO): NO